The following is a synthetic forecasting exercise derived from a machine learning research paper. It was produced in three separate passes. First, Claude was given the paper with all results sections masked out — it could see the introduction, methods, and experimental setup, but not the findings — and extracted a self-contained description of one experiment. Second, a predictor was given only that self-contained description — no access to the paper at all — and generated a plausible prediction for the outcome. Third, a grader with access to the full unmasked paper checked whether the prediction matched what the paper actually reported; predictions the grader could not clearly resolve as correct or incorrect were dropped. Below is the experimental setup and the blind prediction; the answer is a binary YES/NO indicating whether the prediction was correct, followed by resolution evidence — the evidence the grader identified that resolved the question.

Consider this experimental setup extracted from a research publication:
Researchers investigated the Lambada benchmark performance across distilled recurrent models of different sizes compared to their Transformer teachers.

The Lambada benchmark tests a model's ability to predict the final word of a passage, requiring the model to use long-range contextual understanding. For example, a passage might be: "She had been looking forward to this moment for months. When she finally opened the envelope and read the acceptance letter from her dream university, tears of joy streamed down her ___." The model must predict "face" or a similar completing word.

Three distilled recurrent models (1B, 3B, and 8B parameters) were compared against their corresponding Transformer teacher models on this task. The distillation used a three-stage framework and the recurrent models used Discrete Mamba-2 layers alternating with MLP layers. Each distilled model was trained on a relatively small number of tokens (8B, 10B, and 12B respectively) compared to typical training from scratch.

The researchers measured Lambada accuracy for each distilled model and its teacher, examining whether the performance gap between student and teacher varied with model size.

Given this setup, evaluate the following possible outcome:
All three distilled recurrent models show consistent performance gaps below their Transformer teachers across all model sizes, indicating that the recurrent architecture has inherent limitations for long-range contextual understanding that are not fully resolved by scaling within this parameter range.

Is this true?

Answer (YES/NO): NO